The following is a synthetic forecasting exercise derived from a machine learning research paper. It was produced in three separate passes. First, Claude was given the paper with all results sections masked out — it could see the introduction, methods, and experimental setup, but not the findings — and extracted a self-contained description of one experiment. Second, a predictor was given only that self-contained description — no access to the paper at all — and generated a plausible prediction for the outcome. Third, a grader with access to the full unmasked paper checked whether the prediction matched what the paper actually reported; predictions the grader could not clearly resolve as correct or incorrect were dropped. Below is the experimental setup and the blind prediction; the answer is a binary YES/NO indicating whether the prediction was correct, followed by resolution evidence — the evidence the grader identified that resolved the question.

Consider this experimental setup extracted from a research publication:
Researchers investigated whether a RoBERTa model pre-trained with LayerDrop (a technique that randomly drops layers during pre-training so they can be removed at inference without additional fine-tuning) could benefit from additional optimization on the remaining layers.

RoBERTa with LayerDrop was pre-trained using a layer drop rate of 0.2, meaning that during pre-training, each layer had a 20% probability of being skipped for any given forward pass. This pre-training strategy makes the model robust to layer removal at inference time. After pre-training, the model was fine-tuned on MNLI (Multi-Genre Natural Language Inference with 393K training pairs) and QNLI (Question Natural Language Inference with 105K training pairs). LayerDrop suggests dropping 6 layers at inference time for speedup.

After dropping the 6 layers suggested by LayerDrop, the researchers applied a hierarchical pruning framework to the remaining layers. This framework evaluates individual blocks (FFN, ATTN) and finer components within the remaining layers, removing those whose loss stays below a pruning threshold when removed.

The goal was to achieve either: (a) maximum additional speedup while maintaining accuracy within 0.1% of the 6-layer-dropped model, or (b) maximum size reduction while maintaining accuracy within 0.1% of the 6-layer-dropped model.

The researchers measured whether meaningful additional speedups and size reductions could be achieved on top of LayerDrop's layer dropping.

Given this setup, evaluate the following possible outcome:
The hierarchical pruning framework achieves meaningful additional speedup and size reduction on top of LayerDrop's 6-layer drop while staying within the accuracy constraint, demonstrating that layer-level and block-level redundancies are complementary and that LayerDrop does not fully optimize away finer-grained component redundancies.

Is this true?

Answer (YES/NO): YES